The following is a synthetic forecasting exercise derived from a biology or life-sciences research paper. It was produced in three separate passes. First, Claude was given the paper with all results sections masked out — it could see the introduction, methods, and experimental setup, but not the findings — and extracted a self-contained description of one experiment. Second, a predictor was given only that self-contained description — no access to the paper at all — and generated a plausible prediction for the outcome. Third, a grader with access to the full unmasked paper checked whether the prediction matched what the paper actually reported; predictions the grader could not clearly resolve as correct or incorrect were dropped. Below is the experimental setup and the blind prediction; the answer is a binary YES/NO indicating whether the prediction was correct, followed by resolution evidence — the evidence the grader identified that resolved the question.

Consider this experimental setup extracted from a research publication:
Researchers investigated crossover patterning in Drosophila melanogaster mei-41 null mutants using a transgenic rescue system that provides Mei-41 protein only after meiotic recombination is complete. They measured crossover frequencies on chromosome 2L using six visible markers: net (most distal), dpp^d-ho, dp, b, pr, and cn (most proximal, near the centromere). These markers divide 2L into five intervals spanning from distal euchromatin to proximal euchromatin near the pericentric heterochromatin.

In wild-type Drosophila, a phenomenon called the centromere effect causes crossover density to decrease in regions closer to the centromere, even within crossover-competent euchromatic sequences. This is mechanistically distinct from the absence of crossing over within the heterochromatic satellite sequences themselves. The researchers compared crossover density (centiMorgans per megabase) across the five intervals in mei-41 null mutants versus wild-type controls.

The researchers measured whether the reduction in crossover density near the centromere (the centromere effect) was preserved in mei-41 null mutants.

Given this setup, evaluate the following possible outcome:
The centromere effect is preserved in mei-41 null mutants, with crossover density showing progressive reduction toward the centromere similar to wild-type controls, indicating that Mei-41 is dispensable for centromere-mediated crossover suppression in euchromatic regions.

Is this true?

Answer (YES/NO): YES